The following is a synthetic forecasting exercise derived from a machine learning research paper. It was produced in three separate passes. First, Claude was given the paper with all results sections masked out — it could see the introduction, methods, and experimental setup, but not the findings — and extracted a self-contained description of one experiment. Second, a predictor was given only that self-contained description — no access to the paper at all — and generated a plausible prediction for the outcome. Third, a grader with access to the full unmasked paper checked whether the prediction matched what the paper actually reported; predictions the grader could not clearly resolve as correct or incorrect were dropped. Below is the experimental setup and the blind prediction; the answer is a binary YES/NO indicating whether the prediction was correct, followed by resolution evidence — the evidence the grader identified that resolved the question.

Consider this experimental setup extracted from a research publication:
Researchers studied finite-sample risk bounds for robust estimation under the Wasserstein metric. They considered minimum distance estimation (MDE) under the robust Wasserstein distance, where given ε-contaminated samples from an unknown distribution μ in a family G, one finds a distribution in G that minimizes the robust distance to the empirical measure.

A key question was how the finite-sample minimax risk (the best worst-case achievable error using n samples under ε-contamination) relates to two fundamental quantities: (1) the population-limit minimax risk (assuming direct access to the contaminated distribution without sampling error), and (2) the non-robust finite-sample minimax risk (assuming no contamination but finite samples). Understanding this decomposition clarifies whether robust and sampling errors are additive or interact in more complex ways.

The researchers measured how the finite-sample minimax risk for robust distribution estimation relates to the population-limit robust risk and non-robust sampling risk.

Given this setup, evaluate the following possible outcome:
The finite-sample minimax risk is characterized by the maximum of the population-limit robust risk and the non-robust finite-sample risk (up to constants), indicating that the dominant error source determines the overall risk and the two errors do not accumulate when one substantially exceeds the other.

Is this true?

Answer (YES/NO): NO